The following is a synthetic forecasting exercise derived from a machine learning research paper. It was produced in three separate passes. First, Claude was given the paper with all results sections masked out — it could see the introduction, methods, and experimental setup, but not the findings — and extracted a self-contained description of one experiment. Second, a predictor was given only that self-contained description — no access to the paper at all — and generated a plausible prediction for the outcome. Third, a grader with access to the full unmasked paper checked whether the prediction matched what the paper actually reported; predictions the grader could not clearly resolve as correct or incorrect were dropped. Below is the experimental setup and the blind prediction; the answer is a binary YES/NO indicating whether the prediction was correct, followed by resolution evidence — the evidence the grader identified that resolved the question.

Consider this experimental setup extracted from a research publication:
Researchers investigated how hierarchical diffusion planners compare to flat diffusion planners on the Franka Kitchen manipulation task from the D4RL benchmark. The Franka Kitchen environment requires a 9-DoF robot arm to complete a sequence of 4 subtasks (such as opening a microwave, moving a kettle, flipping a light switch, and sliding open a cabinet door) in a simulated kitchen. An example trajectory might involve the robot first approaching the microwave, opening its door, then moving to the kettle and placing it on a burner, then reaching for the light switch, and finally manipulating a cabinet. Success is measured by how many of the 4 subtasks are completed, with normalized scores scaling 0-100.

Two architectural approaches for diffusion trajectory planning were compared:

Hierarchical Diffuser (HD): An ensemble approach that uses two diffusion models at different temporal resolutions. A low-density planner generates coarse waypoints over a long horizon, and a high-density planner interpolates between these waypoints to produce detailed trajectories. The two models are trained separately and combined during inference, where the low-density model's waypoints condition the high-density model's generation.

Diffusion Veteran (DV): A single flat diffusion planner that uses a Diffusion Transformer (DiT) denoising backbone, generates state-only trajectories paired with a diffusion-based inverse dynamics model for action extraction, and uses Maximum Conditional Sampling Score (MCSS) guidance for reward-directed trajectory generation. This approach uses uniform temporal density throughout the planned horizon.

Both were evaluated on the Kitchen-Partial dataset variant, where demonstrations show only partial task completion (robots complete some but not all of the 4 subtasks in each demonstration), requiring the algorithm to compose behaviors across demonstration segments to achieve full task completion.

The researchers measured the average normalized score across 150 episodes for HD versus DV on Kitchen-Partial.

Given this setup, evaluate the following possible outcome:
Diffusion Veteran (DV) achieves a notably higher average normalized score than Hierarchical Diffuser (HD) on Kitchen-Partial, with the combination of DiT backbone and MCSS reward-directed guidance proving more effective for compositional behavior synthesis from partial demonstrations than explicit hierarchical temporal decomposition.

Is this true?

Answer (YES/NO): YES